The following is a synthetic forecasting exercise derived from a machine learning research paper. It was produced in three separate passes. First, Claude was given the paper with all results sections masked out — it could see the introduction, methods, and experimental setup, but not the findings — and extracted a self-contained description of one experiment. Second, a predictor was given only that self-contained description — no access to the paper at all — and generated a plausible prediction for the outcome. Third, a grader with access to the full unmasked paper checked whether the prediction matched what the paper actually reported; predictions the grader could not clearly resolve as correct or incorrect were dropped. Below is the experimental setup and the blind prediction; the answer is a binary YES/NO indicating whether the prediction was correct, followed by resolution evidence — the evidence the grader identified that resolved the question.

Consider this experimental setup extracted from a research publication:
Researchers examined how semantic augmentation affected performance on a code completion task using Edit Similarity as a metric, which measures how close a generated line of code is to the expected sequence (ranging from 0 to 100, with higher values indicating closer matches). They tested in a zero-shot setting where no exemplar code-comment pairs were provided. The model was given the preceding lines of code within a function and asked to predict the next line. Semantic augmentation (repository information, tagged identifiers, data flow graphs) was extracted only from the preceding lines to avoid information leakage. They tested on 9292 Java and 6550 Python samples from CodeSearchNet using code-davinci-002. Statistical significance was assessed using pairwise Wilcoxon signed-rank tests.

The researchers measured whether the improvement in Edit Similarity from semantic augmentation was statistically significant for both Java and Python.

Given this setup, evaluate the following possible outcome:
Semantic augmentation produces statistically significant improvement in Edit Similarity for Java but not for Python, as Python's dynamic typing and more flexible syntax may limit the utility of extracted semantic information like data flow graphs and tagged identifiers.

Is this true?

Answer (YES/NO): NO